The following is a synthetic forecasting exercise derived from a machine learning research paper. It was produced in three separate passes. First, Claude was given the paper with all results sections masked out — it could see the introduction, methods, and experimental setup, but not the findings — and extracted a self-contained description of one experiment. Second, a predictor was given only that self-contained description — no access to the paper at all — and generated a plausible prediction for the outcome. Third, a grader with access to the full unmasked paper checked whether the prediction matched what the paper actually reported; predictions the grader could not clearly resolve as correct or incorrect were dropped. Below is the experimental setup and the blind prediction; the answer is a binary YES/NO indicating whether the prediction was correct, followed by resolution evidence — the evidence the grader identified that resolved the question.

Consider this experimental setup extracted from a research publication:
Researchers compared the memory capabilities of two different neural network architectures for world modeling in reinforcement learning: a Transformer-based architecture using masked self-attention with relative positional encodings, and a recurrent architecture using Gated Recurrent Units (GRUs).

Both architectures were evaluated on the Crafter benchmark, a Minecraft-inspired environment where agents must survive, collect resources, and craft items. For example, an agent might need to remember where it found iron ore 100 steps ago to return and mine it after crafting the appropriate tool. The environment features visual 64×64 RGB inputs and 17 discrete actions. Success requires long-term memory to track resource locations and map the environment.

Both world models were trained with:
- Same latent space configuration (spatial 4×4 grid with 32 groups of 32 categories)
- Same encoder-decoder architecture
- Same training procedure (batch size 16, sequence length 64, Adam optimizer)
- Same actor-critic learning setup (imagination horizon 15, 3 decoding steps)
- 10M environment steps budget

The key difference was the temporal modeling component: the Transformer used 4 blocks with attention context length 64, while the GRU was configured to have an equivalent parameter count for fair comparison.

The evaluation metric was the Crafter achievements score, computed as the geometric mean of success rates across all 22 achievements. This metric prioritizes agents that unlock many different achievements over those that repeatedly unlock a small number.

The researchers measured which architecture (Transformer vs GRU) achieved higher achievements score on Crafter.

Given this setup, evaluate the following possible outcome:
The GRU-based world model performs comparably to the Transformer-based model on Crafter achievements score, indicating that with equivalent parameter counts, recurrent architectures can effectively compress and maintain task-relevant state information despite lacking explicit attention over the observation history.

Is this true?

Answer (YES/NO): NO